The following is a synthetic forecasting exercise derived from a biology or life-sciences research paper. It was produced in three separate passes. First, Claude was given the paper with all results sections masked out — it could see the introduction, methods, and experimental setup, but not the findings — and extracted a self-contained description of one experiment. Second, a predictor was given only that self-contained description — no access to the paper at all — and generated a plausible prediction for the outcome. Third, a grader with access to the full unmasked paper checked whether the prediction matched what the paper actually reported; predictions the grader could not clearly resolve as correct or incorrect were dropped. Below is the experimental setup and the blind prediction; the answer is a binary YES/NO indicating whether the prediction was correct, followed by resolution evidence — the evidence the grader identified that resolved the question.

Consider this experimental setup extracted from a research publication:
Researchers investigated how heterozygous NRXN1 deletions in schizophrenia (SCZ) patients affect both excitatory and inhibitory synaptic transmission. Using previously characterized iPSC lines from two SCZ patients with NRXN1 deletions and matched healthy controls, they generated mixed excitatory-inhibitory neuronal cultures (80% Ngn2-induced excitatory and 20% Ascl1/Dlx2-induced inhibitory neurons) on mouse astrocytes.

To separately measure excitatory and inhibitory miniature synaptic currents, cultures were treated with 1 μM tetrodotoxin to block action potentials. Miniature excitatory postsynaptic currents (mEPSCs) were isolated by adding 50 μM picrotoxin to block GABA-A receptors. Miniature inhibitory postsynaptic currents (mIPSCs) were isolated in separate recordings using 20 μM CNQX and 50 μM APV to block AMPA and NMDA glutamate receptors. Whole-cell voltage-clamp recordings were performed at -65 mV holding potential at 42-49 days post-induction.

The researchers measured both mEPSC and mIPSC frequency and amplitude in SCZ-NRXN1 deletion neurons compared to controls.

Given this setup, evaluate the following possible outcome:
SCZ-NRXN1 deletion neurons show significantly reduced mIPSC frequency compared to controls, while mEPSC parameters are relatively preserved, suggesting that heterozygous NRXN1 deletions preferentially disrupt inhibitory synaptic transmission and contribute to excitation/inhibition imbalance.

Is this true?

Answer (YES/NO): NO